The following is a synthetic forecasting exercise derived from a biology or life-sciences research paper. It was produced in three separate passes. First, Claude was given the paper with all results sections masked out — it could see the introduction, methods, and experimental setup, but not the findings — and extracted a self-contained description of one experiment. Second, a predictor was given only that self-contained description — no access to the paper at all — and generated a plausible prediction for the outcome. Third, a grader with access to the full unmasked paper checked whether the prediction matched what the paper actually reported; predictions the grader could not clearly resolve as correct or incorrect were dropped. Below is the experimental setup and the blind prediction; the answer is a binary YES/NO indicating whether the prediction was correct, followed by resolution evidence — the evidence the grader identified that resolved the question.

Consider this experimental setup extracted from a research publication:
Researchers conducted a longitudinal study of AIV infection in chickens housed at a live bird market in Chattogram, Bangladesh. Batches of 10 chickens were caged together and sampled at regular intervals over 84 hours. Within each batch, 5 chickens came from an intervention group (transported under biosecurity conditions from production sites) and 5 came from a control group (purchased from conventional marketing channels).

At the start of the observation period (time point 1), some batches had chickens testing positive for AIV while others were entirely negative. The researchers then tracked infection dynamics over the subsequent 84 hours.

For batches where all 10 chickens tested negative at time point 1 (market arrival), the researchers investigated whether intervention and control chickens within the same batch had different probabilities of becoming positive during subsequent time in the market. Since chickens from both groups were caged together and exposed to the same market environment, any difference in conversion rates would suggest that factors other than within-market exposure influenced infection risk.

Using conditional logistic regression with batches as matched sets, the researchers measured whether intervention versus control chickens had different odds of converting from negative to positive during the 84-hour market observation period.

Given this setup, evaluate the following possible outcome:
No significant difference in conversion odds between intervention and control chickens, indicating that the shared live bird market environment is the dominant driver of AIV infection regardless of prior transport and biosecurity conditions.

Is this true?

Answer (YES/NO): NO